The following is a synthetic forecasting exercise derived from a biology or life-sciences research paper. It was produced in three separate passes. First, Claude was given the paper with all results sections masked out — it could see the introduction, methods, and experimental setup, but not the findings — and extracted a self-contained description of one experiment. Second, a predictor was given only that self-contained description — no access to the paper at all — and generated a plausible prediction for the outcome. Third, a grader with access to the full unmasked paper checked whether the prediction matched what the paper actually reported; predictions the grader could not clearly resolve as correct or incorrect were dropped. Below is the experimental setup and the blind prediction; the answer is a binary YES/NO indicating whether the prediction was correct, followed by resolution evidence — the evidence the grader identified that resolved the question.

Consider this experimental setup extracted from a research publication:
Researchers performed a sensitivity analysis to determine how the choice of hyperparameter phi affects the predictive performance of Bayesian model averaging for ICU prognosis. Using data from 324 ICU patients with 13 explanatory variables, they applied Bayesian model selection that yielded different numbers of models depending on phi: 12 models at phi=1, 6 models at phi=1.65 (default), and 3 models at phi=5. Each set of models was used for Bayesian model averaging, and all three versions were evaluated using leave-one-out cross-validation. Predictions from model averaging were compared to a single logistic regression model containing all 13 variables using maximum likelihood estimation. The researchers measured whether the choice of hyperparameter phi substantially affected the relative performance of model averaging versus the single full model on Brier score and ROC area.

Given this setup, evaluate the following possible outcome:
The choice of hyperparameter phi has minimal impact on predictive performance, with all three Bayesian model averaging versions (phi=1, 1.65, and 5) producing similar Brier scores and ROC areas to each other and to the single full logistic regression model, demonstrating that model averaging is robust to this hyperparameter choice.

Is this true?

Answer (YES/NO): NO